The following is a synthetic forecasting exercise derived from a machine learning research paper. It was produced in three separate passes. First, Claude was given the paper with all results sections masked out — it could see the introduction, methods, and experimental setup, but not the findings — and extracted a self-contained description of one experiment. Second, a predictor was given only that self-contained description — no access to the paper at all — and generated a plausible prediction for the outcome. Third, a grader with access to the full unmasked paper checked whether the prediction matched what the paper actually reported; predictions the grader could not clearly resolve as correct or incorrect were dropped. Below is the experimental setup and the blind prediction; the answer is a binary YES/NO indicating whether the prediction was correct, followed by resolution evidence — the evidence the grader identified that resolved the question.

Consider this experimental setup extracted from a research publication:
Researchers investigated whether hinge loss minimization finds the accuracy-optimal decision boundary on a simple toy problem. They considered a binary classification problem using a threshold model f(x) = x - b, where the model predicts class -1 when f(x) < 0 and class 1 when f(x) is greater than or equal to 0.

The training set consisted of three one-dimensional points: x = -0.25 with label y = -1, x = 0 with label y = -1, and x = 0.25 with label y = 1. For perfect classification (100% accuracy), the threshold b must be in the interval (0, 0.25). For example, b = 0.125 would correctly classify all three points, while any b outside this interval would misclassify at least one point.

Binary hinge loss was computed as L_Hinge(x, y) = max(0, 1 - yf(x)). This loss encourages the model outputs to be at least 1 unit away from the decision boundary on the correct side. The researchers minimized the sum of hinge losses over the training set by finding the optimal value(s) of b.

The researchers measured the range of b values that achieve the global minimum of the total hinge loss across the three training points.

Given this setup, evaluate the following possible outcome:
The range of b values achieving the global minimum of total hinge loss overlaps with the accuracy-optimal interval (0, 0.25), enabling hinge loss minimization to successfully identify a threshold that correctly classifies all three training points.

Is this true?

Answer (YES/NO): NO